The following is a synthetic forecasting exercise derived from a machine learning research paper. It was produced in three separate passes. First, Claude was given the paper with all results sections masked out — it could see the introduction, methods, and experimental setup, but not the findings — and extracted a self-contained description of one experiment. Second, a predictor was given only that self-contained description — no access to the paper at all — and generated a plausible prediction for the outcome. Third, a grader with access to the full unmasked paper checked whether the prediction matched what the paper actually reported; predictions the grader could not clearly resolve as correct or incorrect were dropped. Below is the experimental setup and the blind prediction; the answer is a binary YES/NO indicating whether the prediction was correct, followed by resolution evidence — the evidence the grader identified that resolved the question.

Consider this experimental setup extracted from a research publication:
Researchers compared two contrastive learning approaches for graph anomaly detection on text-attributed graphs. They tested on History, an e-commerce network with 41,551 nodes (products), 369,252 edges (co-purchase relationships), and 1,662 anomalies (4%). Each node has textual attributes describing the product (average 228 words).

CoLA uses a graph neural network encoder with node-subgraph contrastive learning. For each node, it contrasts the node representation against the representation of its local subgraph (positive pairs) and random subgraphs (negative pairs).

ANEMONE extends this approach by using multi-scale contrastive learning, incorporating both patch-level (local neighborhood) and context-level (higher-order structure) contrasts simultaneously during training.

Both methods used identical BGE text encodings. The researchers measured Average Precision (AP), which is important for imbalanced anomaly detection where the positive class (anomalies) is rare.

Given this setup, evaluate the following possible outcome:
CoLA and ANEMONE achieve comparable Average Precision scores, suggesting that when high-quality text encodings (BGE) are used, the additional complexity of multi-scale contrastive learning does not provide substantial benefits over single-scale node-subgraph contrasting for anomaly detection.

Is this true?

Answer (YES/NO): YES